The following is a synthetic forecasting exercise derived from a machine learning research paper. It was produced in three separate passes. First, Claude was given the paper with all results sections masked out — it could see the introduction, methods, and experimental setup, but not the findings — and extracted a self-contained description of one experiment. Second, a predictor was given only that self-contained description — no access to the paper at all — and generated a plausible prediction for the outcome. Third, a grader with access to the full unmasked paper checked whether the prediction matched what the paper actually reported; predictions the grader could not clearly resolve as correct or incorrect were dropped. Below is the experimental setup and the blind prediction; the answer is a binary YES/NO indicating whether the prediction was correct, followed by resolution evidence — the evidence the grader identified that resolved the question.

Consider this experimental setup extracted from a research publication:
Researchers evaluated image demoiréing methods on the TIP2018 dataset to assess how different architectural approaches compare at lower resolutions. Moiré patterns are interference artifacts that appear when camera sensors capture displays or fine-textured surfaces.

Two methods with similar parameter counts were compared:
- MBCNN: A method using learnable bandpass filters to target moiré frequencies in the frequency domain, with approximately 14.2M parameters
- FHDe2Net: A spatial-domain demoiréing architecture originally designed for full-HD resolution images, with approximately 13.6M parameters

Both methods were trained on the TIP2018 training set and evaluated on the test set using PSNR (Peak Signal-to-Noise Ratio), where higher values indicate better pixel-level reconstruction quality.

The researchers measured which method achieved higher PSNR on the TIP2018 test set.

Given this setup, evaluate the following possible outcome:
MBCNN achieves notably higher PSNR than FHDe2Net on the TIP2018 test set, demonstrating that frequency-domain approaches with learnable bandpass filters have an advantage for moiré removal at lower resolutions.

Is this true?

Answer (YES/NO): YES